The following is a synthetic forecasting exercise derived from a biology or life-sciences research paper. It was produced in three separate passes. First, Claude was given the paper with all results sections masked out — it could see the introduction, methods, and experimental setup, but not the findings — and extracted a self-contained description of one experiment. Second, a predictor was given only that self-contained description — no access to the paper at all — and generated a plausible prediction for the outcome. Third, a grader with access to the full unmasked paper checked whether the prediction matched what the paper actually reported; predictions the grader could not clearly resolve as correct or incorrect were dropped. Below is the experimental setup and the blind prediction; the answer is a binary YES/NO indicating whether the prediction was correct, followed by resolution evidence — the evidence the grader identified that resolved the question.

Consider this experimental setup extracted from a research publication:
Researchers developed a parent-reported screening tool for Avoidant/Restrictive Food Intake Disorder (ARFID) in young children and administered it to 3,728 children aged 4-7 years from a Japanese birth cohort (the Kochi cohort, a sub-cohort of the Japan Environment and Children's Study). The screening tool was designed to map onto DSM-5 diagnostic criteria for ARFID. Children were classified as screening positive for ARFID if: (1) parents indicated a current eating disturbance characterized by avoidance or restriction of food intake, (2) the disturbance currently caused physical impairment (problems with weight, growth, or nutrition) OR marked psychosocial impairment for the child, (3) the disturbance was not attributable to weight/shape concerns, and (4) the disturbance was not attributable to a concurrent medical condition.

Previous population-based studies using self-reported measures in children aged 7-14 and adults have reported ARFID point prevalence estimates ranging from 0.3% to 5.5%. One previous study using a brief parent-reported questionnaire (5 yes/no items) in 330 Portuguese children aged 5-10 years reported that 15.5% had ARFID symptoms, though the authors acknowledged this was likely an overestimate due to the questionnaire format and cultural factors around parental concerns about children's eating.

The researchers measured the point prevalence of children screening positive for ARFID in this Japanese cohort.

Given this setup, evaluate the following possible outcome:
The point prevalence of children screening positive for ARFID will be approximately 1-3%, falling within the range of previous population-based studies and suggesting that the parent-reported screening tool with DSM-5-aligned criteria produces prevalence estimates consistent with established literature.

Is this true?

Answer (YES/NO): YES